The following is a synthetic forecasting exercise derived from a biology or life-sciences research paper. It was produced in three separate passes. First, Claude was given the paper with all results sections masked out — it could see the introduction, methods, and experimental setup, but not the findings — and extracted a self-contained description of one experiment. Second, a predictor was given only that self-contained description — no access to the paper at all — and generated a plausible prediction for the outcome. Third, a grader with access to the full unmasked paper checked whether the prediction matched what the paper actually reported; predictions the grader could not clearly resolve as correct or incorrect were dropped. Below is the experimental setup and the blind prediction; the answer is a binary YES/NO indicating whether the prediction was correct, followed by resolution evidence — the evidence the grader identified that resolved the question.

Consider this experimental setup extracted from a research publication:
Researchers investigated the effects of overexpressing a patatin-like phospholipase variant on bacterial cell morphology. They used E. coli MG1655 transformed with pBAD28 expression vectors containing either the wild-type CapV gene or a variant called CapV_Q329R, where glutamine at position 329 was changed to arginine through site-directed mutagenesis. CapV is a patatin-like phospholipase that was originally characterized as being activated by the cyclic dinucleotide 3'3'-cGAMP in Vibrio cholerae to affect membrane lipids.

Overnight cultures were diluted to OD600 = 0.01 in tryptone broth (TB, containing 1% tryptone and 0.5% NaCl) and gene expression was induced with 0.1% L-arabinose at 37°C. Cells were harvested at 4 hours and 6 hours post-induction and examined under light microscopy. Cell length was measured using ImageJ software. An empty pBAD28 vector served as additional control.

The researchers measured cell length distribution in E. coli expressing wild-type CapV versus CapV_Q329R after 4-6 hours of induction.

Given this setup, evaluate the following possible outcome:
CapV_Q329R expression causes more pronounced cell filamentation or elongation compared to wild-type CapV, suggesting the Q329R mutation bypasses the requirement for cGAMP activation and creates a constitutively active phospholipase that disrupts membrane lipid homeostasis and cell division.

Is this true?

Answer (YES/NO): NO